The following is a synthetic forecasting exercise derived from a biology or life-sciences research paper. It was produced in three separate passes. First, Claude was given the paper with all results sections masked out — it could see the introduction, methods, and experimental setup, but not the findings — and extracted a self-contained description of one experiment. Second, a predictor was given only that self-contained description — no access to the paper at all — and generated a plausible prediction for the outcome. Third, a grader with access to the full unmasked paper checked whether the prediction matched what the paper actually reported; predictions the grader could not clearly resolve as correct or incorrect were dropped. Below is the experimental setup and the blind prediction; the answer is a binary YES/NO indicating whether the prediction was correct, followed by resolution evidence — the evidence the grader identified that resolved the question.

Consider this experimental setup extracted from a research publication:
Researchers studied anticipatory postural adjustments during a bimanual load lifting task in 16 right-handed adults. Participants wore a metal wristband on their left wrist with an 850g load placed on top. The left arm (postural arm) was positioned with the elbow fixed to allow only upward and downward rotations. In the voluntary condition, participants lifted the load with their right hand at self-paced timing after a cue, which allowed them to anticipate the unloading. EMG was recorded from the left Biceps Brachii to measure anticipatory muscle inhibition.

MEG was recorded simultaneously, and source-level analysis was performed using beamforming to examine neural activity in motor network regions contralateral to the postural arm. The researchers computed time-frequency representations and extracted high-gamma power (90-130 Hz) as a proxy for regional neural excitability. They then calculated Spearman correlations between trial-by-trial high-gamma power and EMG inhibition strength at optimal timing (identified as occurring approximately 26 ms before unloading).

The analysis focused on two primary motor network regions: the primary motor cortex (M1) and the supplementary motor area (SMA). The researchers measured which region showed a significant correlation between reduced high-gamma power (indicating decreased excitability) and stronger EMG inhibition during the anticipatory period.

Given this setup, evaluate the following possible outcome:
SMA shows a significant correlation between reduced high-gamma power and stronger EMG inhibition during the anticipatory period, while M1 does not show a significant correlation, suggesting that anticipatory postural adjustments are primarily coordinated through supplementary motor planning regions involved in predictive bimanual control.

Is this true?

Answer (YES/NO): YES